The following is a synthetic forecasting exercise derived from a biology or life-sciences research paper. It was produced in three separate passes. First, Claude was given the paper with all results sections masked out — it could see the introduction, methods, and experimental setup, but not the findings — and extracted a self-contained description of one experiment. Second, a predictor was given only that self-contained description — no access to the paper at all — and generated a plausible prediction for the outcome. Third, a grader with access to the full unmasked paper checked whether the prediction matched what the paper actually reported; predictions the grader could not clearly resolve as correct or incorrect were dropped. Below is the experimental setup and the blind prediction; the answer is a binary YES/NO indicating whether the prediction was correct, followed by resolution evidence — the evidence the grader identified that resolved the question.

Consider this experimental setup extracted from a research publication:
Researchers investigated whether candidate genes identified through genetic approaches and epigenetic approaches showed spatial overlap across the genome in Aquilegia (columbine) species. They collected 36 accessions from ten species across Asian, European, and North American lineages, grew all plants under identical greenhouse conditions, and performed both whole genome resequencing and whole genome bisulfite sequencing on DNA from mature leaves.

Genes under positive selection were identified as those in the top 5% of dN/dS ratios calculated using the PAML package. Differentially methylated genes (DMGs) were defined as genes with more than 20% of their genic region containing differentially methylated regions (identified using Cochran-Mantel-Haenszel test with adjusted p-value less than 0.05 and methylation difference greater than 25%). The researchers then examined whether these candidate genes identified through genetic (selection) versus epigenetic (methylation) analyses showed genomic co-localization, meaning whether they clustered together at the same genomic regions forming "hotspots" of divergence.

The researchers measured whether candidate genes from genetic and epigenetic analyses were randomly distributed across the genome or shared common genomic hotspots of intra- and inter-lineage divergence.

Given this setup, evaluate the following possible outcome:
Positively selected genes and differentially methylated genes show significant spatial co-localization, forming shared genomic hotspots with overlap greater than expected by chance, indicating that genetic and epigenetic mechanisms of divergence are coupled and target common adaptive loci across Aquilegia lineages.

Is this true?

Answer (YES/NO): NO